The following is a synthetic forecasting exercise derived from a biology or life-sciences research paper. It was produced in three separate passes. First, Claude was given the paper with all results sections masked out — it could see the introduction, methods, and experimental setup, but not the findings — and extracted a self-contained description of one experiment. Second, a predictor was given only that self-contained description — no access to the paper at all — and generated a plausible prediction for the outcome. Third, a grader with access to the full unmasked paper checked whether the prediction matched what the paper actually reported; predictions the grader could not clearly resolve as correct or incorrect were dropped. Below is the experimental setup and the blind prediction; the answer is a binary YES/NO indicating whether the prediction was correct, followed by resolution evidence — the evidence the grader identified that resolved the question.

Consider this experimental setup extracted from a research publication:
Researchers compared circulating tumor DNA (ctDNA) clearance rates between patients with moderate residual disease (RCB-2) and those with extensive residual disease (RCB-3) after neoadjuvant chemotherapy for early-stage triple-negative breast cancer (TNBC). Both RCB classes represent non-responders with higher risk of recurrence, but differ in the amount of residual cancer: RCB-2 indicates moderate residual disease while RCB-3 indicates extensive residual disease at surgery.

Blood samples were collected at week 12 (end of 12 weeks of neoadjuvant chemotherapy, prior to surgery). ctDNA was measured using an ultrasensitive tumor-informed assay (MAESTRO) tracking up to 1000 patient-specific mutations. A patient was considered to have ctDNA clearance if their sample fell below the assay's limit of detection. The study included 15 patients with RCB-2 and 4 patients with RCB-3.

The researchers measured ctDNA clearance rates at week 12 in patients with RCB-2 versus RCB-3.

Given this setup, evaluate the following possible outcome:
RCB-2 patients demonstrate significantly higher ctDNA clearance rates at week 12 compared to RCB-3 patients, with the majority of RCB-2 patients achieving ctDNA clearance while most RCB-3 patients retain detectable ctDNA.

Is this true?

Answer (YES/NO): NO